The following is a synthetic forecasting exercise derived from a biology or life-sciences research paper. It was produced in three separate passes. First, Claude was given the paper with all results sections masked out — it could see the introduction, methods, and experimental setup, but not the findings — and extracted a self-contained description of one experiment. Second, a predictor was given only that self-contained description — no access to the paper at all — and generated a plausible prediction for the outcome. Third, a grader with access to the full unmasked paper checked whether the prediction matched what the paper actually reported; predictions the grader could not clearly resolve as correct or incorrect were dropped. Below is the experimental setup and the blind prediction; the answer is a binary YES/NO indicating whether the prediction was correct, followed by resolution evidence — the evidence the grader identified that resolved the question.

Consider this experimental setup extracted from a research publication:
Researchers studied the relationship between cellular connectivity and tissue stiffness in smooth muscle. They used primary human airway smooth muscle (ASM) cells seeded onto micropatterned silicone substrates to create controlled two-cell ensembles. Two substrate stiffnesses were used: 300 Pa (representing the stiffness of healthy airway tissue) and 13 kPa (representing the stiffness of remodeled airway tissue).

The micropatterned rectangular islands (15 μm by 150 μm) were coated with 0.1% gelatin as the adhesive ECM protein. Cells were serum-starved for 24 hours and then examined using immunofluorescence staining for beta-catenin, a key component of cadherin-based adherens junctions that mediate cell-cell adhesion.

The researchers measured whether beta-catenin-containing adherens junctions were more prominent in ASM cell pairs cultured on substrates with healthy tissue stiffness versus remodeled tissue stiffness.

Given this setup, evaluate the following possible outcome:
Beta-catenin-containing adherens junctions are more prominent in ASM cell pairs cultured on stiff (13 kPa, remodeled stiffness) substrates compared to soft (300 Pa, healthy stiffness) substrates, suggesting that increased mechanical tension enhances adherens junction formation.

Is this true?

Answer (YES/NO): NO